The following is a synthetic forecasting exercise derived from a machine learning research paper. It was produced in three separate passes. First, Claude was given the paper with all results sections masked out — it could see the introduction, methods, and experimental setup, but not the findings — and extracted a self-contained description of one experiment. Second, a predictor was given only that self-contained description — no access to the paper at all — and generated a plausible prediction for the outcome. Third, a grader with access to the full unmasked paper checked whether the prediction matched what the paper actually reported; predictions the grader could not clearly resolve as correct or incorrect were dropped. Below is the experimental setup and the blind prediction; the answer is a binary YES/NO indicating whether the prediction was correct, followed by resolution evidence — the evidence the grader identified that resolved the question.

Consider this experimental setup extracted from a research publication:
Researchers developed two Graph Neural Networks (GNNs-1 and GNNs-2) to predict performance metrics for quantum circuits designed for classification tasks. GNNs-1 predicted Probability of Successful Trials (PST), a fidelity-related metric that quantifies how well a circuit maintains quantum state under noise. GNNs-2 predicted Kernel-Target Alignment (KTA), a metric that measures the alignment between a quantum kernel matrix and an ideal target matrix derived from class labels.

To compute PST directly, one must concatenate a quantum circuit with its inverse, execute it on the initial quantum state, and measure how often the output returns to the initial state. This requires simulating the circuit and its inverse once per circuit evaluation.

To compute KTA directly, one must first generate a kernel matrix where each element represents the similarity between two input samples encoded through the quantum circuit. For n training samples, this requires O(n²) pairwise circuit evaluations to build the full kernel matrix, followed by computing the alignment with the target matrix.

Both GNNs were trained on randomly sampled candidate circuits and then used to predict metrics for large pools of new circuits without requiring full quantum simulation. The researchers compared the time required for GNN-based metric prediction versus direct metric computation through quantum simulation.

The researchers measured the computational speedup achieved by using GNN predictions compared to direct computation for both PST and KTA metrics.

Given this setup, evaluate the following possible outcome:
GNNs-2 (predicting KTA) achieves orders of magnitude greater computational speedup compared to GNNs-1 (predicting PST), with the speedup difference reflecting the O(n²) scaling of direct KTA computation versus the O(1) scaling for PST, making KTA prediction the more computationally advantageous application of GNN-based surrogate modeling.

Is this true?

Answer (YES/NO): YES